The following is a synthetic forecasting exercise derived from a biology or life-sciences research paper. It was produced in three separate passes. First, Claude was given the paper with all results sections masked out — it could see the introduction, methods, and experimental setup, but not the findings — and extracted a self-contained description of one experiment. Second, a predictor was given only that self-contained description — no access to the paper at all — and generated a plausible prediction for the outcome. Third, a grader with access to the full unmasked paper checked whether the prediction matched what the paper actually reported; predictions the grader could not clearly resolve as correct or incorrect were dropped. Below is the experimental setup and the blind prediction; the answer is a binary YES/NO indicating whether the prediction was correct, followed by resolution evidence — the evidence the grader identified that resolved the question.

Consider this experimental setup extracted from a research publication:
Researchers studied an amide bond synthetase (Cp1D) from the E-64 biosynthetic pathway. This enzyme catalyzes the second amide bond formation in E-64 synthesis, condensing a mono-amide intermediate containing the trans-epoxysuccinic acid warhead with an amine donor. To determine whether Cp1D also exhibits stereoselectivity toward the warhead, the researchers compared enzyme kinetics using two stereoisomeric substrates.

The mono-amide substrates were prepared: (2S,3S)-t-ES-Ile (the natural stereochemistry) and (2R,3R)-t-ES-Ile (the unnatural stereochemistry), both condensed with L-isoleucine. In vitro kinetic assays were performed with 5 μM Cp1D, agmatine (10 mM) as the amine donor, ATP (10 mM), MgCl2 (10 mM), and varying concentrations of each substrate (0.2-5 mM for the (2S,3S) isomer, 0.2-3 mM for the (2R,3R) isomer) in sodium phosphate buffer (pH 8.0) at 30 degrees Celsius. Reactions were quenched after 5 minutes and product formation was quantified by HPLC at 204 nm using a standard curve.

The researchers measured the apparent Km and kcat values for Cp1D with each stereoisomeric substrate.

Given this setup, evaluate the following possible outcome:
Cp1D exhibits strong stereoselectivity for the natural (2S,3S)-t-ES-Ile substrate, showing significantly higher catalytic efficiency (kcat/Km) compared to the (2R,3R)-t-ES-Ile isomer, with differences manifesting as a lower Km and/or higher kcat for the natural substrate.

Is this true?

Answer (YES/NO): YES